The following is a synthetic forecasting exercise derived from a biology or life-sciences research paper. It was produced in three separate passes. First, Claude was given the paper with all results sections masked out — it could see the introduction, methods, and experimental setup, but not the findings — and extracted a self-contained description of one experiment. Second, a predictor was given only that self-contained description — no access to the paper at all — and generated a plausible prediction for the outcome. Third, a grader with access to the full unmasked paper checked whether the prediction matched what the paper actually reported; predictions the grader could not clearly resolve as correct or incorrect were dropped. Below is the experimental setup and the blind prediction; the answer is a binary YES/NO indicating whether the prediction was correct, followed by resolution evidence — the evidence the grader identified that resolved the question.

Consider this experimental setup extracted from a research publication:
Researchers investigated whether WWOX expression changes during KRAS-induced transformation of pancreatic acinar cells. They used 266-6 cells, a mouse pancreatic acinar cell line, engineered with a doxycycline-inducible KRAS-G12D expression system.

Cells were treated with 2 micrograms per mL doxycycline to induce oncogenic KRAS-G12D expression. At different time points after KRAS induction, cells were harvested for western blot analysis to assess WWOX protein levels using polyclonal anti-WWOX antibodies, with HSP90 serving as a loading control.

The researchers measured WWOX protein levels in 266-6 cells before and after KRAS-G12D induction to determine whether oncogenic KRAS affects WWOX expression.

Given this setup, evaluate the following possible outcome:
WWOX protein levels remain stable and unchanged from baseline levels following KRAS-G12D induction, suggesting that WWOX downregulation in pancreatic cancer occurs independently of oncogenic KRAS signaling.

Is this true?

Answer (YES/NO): NO